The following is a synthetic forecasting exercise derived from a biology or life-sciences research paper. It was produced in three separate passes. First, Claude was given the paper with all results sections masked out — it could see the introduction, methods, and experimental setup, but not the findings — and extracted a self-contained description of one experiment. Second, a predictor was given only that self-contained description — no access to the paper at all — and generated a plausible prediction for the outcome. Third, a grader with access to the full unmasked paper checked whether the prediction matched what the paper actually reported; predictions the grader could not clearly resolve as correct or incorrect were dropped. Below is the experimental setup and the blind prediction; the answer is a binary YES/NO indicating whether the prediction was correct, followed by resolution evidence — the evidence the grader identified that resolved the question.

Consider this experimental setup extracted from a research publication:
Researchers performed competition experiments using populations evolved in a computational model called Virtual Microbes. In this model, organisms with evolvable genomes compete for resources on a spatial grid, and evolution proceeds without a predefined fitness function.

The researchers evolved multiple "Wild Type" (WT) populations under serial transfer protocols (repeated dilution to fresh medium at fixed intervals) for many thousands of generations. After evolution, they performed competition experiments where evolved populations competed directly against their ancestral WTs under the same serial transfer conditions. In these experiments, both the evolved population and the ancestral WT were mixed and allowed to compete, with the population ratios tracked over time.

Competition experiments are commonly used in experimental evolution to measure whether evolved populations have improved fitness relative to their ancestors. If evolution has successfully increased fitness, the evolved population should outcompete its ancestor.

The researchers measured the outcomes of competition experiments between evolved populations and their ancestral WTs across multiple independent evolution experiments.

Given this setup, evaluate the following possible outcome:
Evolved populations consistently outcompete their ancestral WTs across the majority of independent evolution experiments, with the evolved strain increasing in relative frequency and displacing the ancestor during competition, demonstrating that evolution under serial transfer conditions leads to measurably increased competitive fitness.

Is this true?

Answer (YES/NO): YES